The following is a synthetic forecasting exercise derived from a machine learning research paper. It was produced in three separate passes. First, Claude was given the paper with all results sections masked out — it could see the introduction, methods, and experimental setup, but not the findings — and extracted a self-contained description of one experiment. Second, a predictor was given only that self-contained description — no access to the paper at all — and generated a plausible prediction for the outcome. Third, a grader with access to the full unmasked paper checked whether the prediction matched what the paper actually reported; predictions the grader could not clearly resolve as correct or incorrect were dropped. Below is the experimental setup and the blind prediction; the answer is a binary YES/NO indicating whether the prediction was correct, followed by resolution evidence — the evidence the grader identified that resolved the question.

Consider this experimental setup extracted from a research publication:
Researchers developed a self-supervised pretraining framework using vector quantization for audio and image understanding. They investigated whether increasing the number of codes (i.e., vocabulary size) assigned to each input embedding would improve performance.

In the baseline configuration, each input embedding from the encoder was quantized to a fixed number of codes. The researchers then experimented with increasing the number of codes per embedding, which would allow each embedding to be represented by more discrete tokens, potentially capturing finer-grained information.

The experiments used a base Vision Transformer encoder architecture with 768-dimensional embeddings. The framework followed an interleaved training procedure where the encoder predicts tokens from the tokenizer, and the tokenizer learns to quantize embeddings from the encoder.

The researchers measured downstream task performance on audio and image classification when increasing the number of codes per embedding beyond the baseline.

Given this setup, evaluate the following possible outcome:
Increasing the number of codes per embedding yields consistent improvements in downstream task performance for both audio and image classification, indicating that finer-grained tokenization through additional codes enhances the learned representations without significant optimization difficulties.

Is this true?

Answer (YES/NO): NO